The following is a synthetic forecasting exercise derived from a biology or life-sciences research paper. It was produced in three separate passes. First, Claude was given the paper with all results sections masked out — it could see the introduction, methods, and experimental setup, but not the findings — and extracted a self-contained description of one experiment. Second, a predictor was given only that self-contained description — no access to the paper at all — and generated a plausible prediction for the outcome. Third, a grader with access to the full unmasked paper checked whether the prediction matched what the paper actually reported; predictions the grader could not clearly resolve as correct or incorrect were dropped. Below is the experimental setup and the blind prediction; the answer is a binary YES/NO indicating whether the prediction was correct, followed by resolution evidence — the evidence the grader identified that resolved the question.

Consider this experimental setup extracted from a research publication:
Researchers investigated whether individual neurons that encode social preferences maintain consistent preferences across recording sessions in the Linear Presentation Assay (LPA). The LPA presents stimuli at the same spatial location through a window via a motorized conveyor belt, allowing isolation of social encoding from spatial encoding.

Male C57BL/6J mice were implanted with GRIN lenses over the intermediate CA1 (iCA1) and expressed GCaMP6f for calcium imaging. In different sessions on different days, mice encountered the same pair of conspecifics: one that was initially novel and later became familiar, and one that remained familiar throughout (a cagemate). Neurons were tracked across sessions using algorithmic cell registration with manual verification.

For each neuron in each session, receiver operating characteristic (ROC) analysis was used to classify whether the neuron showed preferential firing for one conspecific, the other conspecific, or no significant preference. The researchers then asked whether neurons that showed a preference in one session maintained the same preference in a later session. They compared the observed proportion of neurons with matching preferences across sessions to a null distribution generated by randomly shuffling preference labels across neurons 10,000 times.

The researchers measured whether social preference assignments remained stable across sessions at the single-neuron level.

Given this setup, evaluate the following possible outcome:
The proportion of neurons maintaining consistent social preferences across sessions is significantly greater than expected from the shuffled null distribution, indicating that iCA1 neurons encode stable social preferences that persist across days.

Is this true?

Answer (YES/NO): NO